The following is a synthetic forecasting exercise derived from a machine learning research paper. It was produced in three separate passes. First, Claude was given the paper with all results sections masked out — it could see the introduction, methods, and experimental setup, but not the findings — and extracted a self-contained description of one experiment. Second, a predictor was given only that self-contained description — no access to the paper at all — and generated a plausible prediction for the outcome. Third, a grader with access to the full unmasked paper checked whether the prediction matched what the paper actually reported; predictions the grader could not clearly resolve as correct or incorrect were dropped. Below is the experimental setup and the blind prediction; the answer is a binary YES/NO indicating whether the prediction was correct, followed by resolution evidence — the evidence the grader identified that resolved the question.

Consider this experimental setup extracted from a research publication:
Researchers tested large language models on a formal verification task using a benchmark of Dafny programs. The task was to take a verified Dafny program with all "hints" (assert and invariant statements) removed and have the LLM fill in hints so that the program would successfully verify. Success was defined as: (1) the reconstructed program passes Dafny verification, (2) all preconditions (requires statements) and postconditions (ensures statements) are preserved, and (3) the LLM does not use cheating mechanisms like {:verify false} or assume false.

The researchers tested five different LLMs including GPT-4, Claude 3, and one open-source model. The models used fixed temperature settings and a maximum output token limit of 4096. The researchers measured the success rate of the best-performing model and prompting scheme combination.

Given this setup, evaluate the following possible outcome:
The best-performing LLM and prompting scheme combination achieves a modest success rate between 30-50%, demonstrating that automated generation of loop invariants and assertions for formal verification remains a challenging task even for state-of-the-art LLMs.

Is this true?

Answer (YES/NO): NO